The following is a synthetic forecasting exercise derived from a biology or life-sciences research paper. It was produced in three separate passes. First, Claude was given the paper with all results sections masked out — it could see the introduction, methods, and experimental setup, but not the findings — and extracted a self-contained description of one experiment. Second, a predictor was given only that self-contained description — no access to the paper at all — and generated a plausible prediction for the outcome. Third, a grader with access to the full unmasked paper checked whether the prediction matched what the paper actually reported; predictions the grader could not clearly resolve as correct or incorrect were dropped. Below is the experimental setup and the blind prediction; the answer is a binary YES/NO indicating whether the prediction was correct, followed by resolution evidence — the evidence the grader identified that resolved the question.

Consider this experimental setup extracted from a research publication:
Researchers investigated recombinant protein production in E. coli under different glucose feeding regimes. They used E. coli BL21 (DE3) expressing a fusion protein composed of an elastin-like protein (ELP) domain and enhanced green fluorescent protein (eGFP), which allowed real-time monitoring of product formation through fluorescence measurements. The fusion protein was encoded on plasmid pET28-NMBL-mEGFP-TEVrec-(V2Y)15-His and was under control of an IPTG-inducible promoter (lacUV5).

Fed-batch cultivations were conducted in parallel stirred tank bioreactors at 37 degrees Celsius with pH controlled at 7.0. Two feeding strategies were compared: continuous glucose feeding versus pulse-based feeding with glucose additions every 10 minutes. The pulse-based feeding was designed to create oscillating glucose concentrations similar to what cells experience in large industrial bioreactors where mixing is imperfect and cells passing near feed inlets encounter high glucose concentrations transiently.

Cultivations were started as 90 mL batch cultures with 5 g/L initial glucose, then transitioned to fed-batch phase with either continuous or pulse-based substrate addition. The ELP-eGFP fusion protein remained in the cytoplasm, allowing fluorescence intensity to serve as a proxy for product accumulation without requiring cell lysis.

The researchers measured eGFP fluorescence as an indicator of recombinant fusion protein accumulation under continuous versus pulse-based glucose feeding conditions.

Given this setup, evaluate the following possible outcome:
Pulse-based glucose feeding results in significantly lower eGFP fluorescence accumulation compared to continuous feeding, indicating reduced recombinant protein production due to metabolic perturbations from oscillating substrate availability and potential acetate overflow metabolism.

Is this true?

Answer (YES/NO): NO